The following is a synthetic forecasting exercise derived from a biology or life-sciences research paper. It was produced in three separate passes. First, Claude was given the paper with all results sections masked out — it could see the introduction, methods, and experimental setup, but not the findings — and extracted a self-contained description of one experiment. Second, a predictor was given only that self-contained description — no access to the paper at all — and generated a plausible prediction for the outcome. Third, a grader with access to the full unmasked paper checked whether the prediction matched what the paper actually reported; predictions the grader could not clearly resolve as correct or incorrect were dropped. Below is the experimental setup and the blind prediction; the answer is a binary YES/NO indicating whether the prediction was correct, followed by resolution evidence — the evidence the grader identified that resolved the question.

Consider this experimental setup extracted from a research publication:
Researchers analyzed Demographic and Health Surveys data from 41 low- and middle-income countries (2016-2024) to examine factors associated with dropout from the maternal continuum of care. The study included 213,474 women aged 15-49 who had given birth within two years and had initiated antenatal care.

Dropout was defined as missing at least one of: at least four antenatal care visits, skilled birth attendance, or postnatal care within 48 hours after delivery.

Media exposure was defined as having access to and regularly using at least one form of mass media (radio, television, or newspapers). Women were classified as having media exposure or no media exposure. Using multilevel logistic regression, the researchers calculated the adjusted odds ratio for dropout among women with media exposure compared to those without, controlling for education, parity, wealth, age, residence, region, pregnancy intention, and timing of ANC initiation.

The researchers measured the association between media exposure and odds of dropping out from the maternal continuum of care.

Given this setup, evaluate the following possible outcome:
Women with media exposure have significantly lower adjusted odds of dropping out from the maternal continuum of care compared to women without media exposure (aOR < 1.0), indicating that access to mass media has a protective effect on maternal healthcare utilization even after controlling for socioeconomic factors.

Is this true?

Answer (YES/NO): YES